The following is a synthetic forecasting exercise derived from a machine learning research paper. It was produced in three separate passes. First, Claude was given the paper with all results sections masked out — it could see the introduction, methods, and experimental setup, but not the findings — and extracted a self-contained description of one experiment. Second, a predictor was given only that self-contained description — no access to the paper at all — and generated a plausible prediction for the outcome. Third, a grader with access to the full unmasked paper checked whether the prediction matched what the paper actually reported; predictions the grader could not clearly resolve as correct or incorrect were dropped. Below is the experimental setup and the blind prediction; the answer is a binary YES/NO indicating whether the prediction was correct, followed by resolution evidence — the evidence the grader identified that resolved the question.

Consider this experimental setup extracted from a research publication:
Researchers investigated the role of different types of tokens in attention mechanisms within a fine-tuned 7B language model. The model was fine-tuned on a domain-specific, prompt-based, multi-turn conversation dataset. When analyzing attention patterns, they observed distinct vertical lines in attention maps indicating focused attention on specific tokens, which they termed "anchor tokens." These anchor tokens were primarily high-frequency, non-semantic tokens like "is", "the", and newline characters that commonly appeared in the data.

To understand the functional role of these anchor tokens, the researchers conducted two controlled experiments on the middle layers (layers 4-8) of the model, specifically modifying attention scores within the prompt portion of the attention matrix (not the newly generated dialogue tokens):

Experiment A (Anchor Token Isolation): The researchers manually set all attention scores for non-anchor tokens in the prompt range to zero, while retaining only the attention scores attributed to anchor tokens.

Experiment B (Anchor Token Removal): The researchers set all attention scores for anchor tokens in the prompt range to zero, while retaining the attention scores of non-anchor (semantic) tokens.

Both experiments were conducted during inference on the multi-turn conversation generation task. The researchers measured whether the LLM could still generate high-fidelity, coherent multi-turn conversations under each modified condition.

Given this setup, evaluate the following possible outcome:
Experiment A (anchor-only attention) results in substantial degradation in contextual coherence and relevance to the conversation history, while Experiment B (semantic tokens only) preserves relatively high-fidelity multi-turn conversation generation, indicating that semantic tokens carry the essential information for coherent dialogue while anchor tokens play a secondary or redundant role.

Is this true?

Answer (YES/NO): NO